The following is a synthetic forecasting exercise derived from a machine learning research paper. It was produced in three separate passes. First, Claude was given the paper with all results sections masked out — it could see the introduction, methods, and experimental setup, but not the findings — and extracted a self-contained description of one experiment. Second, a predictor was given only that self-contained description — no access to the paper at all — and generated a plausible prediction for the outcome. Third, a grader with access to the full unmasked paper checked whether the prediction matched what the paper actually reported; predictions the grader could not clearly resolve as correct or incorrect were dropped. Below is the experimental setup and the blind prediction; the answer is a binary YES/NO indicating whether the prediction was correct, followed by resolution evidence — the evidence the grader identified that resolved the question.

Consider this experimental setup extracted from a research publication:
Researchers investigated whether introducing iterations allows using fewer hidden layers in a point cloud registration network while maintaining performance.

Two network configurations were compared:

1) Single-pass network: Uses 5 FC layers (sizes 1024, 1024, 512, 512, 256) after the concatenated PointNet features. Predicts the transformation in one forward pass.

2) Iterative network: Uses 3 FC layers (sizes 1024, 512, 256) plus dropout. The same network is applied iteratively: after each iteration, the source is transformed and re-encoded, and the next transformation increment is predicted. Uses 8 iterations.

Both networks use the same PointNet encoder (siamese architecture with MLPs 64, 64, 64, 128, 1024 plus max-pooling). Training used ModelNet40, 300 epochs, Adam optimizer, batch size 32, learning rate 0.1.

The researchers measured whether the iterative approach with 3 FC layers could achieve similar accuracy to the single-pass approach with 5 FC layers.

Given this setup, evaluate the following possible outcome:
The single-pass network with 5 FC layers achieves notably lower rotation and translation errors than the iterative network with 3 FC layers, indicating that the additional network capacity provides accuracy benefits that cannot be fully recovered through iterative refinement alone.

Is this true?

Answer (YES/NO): NO